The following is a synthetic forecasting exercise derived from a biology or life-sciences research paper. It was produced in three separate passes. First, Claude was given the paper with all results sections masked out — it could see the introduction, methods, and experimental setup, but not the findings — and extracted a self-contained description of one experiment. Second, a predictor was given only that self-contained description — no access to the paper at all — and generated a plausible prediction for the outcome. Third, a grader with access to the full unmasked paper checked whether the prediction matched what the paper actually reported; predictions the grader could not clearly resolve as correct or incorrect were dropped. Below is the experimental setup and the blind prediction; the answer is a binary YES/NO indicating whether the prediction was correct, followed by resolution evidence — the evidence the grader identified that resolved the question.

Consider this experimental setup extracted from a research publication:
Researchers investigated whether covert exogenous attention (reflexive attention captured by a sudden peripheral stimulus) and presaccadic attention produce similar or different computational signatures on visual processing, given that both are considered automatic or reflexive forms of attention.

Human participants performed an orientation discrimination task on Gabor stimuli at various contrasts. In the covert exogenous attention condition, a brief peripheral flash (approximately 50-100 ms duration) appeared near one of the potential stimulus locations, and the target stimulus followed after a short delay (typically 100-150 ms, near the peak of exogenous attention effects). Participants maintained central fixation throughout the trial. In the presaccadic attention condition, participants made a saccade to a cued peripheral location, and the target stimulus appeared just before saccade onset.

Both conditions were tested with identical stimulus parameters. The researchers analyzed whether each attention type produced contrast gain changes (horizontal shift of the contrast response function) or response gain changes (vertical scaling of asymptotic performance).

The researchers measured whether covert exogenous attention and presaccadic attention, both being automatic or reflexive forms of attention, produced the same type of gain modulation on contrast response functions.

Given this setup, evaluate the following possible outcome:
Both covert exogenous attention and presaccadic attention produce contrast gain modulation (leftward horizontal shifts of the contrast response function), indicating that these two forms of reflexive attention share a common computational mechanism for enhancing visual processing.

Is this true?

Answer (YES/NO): NO